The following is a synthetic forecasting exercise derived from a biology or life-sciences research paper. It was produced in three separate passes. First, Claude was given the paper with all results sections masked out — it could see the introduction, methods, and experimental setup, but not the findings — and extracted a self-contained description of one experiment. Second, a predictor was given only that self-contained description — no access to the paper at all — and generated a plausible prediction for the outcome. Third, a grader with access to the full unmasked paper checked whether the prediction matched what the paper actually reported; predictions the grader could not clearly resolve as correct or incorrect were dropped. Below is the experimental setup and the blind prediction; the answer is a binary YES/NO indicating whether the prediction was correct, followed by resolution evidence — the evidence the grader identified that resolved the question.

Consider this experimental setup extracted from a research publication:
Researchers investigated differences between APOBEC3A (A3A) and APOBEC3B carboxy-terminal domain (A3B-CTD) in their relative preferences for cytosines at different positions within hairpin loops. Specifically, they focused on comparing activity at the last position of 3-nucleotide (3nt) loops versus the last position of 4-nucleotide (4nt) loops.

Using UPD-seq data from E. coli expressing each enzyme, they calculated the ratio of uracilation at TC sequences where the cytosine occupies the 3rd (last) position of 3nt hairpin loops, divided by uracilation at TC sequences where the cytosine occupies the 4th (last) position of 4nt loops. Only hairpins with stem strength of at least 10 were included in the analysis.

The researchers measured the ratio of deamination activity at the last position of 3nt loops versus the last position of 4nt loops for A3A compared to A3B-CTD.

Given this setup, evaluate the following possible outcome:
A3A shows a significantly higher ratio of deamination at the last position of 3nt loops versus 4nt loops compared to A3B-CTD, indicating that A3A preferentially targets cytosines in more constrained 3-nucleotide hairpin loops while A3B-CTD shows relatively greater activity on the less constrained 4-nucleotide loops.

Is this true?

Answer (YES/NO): YES